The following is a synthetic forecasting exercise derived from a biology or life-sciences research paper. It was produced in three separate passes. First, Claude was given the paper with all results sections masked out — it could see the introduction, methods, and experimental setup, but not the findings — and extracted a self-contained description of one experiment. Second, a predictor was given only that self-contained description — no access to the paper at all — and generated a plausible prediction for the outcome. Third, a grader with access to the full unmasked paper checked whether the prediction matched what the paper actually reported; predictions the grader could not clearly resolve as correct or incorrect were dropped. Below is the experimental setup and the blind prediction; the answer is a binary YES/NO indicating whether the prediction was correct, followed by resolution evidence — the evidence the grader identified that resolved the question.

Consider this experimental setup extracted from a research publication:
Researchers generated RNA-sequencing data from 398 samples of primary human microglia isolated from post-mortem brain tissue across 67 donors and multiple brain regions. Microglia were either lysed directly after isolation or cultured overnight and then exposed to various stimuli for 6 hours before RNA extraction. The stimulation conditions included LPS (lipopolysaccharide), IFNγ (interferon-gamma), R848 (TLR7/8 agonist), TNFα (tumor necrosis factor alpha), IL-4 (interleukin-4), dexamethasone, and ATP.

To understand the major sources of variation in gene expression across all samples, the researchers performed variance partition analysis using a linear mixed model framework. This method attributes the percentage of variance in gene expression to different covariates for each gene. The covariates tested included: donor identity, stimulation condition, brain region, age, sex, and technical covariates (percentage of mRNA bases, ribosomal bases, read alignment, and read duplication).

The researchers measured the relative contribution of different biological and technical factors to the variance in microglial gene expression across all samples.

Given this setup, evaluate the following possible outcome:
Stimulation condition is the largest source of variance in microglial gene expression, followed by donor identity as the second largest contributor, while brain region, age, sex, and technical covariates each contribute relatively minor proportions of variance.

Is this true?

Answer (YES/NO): NO